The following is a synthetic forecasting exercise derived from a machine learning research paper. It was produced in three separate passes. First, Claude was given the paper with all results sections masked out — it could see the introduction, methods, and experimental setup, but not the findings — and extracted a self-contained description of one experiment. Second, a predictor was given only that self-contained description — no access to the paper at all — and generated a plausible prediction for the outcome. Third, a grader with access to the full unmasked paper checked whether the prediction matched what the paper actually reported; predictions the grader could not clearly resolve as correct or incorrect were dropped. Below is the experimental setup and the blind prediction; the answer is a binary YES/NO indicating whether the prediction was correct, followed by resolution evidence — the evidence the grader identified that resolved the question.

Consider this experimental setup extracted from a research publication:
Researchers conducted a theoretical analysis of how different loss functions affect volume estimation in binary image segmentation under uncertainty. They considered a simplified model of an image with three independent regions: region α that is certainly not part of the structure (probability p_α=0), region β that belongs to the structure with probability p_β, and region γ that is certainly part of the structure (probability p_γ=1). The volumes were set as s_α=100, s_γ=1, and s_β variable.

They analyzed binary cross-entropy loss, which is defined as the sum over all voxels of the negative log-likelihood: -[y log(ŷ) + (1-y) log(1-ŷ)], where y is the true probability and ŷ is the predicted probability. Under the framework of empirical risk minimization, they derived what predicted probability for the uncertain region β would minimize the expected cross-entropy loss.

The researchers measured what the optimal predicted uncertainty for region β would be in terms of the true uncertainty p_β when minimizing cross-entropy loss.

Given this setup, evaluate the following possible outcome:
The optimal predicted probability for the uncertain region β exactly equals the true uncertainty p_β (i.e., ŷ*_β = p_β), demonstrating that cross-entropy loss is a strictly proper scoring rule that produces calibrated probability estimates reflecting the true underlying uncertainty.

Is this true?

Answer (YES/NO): YES